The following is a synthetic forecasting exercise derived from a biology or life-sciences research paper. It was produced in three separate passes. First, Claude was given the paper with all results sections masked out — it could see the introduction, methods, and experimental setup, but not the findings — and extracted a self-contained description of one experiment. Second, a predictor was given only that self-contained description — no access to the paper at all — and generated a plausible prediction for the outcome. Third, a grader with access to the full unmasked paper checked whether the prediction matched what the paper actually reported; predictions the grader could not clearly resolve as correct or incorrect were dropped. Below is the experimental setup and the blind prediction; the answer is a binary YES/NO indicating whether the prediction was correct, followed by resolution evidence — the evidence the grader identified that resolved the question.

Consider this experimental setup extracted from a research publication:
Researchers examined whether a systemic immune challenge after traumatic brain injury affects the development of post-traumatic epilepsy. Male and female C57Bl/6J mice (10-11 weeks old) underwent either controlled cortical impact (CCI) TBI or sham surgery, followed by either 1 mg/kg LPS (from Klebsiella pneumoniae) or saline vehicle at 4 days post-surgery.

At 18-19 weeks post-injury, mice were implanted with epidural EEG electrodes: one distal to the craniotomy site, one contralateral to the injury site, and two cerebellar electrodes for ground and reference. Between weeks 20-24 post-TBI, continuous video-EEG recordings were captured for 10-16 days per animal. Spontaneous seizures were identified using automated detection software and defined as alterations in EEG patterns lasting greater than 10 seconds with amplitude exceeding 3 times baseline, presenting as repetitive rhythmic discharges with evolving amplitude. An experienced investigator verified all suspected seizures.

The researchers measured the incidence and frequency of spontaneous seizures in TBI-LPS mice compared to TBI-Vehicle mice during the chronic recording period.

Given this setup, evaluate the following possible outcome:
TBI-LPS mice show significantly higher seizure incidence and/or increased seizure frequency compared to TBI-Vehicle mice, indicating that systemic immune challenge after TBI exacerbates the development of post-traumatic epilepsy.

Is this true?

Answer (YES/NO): NO